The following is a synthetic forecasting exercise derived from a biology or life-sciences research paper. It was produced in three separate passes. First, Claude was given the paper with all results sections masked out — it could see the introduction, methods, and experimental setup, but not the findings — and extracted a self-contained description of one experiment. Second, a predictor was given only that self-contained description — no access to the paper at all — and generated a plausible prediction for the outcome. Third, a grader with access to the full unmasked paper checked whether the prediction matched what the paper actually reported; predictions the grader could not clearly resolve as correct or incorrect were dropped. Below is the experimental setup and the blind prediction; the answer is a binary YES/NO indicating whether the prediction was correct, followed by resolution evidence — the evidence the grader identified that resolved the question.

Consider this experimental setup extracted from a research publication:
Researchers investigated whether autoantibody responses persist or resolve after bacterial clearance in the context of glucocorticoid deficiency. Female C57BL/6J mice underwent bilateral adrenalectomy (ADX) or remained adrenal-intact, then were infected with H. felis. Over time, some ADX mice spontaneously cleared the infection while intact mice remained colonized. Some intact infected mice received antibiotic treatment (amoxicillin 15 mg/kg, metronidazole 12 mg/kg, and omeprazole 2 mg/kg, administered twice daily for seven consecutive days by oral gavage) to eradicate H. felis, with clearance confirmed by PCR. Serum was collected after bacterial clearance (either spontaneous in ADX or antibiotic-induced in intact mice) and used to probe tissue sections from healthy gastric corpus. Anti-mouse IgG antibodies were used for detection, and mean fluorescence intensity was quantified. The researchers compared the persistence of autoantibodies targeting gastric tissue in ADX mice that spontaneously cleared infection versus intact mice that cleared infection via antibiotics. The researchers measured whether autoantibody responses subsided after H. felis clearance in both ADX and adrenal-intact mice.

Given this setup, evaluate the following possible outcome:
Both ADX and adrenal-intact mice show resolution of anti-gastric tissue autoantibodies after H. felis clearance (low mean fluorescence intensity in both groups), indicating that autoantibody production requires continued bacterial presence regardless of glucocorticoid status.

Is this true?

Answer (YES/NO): NO